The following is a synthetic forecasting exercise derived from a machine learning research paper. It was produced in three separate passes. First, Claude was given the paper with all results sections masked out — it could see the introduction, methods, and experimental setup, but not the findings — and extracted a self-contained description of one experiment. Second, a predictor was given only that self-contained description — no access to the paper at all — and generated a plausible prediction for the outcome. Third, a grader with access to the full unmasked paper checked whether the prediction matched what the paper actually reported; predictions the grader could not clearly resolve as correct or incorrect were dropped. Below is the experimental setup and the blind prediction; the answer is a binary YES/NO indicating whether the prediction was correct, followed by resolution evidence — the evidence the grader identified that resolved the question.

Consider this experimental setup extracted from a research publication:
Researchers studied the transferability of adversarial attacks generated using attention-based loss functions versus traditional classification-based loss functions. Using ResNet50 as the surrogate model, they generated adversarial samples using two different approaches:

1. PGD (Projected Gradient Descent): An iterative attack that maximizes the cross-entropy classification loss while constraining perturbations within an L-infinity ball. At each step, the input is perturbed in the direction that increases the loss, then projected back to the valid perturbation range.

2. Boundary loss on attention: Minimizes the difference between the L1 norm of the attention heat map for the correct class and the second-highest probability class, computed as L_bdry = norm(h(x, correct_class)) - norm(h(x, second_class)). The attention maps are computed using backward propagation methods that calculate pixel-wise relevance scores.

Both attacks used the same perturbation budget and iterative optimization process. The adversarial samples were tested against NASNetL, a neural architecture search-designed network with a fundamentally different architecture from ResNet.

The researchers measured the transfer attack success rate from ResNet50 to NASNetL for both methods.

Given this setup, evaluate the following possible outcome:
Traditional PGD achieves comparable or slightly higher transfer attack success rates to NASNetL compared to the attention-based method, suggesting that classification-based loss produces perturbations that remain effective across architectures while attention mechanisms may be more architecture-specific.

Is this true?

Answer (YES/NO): NO